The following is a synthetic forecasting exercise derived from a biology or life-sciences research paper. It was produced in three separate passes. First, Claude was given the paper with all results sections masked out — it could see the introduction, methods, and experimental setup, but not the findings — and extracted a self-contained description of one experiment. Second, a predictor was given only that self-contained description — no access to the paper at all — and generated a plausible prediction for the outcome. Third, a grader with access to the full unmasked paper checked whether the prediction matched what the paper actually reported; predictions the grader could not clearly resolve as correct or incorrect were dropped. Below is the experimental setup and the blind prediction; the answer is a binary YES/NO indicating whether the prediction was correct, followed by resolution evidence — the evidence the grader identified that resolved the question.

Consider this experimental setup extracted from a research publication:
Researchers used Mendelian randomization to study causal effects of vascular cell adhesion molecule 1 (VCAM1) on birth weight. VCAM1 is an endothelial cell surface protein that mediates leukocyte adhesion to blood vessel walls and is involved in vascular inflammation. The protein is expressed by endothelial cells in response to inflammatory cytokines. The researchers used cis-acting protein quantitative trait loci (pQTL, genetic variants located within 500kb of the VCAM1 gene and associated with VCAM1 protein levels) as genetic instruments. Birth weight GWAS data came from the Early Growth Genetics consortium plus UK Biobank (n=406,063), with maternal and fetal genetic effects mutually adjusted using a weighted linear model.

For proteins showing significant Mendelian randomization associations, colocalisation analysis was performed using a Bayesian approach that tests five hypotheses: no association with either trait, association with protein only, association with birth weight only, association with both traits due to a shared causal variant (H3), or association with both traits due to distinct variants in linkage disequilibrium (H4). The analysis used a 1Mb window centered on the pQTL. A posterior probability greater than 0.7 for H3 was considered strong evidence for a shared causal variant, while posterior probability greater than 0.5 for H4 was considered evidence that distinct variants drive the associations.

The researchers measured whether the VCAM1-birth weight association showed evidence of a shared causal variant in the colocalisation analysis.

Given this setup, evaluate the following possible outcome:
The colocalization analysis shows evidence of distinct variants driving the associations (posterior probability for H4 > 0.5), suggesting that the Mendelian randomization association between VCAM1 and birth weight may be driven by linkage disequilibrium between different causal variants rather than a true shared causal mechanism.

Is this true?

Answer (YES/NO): NO